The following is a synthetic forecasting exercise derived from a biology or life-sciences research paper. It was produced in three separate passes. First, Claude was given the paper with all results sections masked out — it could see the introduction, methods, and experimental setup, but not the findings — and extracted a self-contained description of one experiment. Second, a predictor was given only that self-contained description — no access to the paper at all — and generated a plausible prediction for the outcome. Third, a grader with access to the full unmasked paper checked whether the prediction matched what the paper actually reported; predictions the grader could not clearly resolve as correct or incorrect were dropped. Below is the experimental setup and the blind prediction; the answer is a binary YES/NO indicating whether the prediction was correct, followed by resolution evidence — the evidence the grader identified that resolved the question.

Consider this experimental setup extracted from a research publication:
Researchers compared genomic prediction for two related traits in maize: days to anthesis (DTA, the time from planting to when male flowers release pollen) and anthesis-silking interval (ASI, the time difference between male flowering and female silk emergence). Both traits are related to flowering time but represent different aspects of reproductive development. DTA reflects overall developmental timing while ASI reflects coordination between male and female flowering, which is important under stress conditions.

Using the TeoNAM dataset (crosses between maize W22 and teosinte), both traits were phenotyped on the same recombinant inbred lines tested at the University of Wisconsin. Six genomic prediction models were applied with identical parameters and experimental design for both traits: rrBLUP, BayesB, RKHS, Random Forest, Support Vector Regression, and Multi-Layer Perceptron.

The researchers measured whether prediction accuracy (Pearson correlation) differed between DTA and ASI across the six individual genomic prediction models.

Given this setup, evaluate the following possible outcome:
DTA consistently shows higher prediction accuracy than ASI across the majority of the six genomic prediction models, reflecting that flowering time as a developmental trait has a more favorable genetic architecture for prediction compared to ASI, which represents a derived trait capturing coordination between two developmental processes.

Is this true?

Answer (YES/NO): YES